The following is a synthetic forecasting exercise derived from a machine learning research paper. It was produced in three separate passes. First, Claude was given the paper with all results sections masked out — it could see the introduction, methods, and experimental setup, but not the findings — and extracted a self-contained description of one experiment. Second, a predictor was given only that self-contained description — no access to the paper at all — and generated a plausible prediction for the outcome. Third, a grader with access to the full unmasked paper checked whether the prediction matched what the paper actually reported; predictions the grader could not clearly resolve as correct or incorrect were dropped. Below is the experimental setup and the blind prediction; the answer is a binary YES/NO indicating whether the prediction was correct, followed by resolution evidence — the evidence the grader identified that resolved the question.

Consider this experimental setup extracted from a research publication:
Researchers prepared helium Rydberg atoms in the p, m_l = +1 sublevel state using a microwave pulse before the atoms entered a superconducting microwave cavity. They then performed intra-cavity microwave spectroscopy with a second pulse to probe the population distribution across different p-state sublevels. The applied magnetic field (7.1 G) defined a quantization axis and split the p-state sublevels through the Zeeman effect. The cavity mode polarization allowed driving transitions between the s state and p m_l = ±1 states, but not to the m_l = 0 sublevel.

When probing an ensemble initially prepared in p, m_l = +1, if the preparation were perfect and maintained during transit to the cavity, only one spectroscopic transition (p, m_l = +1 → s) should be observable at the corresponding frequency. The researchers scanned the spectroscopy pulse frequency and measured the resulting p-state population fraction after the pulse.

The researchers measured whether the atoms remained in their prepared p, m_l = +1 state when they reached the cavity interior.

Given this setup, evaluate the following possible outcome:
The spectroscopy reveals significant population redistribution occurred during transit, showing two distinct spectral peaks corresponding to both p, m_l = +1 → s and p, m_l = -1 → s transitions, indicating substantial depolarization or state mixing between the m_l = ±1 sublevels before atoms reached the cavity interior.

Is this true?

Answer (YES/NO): YES